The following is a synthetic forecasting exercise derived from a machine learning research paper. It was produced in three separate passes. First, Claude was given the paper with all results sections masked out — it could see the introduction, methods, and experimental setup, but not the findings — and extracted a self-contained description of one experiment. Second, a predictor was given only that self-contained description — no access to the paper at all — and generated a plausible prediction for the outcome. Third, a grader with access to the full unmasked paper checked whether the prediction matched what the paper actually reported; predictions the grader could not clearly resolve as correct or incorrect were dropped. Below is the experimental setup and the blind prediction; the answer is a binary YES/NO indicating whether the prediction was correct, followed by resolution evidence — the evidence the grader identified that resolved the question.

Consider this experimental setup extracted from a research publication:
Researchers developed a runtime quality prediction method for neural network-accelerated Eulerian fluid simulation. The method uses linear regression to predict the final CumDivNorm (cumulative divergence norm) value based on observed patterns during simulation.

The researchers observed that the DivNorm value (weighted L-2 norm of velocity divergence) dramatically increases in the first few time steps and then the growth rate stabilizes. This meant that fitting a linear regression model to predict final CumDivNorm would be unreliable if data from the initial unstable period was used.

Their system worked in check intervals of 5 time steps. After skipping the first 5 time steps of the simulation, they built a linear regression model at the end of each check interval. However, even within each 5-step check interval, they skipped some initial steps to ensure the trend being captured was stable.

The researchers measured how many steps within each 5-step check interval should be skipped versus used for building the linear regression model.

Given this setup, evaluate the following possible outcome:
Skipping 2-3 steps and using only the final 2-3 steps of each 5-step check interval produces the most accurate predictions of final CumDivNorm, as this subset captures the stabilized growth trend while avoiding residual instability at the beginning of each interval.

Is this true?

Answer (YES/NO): YES